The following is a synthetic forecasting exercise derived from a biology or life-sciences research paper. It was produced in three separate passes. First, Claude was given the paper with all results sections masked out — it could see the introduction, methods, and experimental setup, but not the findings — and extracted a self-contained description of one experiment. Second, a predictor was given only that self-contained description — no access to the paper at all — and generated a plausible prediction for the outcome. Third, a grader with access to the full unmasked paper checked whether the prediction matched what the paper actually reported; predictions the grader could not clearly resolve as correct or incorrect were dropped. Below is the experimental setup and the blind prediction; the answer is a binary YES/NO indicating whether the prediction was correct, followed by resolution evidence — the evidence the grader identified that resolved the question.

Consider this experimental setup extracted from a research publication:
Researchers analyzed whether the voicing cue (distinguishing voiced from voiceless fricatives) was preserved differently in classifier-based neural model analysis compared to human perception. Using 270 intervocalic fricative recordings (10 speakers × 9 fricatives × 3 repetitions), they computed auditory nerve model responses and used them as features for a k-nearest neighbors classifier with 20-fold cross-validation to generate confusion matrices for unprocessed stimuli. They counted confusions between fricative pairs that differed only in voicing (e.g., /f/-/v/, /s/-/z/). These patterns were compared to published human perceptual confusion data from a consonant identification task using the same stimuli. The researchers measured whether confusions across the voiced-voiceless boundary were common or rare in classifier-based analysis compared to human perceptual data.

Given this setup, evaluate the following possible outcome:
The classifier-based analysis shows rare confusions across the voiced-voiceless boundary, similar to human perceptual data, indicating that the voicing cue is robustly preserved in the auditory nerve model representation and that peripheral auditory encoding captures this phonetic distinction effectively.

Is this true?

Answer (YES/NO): NO